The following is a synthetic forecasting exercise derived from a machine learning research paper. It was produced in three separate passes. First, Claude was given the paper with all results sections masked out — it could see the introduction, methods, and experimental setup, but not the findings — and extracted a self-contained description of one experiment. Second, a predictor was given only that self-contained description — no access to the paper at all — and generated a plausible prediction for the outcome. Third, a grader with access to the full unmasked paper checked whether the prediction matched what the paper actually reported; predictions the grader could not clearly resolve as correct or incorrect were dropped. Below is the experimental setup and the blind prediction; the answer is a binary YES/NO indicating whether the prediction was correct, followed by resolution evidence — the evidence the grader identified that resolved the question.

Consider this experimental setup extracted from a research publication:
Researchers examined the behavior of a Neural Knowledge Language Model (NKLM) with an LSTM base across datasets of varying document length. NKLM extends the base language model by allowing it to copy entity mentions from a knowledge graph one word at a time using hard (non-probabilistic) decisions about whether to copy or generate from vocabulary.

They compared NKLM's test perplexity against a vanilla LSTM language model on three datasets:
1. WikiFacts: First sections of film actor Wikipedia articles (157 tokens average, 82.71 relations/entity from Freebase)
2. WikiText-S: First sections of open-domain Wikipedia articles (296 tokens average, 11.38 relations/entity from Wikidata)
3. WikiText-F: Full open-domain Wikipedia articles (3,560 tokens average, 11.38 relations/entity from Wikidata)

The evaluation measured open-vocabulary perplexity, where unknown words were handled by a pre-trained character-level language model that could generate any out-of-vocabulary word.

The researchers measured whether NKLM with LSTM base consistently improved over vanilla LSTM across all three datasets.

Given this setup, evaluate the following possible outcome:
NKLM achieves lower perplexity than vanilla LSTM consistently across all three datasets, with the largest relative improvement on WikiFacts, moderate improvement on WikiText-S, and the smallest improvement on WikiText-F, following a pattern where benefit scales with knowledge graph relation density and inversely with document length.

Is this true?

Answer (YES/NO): YES